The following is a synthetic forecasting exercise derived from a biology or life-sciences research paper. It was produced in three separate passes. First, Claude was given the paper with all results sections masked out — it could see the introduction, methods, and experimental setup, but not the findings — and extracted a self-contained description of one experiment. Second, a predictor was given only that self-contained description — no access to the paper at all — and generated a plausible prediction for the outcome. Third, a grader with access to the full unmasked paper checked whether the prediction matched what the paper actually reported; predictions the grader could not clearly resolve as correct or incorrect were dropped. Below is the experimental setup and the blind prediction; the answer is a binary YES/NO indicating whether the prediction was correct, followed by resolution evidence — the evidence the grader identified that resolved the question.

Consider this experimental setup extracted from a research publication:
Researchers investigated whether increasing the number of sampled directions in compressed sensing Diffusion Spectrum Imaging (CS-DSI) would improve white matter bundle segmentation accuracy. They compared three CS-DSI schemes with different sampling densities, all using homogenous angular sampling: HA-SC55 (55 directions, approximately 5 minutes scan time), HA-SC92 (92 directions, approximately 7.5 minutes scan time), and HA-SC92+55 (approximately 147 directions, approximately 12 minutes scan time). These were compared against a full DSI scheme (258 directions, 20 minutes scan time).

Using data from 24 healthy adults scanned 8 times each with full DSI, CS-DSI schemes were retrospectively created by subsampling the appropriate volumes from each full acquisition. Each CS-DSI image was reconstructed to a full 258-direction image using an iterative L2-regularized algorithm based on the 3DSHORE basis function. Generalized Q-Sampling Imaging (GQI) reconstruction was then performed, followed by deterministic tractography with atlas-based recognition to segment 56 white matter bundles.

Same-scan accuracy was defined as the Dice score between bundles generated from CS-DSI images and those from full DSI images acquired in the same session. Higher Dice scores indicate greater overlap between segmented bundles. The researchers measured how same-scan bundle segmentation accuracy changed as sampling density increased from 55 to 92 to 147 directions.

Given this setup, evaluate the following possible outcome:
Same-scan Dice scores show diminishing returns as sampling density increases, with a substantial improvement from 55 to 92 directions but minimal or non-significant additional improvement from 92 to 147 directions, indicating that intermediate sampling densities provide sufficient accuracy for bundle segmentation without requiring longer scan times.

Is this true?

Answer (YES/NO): NO